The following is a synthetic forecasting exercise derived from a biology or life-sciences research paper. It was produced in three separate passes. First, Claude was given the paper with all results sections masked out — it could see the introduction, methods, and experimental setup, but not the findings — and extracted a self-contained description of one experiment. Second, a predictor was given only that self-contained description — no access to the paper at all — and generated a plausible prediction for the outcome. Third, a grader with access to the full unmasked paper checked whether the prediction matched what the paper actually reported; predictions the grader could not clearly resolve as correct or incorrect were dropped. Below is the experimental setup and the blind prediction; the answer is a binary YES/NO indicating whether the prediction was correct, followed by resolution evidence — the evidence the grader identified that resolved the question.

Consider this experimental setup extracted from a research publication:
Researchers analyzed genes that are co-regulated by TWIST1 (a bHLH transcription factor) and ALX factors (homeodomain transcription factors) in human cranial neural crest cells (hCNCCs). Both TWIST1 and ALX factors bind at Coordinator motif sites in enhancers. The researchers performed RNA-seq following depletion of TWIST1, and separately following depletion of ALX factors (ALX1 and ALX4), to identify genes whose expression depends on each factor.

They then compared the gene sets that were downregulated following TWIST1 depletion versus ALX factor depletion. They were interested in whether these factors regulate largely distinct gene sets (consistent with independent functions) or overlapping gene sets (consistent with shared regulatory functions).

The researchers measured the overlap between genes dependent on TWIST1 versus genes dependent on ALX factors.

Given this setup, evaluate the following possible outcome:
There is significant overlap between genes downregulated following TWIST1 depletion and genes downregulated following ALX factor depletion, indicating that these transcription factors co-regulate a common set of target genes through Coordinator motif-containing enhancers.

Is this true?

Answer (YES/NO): YES